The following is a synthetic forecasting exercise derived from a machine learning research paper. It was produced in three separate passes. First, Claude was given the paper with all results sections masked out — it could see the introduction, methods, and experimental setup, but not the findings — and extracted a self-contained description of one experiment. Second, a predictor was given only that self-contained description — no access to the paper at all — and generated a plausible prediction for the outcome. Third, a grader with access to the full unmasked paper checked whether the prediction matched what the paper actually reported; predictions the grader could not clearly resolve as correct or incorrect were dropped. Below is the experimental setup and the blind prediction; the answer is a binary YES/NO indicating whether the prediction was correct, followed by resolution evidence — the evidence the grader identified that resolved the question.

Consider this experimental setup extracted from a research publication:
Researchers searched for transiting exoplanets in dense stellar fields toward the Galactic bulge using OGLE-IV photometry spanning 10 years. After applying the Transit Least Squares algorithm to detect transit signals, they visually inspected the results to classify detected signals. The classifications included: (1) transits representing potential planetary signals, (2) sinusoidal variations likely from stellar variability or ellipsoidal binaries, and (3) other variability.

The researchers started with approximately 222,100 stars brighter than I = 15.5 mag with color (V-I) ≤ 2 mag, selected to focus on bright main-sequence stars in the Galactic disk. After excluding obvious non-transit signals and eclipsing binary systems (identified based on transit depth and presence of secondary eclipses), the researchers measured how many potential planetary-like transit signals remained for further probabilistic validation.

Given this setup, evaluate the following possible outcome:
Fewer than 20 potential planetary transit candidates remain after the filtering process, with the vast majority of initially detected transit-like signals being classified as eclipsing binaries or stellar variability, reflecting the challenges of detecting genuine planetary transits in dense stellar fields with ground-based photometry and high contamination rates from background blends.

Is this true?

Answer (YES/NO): NO